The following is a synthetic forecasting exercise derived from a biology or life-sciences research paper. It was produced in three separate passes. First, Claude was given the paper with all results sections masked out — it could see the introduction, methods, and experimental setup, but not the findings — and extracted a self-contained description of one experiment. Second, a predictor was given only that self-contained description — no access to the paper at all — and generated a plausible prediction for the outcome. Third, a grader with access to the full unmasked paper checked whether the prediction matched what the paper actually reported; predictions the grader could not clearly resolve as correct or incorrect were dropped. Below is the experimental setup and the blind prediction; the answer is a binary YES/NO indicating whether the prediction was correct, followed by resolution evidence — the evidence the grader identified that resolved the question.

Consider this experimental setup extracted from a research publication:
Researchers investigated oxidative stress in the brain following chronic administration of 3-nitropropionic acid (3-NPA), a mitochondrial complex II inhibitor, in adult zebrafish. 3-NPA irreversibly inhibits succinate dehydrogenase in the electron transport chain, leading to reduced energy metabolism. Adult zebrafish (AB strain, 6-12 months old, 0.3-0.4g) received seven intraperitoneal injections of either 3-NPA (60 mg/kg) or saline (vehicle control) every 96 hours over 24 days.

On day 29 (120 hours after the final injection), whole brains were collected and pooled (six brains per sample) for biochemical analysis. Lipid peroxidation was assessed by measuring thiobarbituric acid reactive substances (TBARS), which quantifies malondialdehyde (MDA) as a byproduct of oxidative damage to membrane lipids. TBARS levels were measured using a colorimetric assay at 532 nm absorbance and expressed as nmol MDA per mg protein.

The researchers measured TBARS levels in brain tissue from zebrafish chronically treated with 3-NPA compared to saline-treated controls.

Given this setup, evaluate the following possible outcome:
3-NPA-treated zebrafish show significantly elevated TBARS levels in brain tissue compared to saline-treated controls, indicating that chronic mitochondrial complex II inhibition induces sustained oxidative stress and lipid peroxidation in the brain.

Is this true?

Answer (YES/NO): NO